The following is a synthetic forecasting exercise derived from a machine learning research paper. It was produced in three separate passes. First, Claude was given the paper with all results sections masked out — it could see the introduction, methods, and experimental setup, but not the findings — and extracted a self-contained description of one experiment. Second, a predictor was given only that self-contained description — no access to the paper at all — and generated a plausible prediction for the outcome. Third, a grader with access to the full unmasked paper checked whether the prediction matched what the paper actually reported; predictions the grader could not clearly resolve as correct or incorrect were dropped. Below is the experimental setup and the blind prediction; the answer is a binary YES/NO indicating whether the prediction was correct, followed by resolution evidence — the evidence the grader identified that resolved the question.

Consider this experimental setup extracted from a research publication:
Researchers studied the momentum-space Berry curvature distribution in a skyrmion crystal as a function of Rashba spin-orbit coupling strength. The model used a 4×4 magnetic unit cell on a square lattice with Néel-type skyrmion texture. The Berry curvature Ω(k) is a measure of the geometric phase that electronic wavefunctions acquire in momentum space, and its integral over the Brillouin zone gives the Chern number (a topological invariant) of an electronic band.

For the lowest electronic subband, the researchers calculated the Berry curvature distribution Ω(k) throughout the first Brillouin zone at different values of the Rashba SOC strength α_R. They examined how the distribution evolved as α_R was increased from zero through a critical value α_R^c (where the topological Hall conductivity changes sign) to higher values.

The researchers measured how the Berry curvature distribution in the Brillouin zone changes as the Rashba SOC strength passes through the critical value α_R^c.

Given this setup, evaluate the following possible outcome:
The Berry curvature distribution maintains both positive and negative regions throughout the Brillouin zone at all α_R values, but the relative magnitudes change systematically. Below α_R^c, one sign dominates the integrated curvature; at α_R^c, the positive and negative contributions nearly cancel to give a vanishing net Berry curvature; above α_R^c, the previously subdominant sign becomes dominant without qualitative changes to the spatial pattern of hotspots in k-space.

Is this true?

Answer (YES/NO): NO